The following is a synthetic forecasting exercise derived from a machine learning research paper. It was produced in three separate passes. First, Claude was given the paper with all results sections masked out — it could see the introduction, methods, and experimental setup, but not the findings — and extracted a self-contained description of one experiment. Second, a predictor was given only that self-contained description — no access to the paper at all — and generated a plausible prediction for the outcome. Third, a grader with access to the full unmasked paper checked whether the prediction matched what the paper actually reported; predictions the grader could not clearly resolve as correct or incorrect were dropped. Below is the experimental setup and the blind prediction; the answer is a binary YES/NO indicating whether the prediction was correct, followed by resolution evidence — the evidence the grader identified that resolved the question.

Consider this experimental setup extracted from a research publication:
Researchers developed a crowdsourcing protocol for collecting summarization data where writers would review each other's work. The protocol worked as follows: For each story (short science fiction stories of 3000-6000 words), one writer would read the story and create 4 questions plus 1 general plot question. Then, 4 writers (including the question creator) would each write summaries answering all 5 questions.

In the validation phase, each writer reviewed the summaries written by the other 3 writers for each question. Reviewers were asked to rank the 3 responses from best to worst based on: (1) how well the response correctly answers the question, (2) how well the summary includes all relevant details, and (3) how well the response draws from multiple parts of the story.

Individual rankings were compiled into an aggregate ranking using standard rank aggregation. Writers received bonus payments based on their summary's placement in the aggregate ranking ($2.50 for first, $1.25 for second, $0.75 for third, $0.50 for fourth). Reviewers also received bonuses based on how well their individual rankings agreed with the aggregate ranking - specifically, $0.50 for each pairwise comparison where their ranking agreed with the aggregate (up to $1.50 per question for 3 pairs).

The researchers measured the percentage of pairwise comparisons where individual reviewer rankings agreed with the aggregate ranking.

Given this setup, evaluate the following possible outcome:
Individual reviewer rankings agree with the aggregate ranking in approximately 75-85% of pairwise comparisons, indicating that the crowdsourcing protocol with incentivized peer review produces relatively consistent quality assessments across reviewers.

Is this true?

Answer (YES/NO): YES